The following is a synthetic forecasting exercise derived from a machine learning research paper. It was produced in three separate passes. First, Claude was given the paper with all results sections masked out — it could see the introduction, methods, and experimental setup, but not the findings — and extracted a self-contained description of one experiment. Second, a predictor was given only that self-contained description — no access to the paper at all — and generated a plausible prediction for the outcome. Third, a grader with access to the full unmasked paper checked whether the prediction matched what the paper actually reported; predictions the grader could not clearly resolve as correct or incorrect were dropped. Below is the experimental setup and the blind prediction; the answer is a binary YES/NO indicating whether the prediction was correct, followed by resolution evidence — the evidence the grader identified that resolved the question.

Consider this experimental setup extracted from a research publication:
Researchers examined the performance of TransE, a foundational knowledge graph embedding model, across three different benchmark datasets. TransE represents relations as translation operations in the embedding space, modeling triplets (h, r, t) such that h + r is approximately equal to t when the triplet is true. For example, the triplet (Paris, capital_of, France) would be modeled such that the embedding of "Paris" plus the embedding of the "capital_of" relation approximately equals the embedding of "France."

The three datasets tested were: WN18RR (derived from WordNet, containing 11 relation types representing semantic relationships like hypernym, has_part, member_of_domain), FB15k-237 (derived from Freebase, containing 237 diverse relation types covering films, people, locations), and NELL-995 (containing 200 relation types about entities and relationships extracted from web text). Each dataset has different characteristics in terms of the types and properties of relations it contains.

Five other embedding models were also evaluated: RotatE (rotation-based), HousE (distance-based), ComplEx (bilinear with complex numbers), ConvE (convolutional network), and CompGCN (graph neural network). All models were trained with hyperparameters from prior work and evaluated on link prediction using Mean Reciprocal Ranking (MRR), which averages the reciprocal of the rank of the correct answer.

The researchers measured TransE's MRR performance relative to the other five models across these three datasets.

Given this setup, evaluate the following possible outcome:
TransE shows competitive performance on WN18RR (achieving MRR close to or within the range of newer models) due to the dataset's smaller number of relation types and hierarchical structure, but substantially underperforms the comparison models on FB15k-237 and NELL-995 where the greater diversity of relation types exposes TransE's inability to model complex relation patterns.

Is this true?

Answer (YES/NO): NO